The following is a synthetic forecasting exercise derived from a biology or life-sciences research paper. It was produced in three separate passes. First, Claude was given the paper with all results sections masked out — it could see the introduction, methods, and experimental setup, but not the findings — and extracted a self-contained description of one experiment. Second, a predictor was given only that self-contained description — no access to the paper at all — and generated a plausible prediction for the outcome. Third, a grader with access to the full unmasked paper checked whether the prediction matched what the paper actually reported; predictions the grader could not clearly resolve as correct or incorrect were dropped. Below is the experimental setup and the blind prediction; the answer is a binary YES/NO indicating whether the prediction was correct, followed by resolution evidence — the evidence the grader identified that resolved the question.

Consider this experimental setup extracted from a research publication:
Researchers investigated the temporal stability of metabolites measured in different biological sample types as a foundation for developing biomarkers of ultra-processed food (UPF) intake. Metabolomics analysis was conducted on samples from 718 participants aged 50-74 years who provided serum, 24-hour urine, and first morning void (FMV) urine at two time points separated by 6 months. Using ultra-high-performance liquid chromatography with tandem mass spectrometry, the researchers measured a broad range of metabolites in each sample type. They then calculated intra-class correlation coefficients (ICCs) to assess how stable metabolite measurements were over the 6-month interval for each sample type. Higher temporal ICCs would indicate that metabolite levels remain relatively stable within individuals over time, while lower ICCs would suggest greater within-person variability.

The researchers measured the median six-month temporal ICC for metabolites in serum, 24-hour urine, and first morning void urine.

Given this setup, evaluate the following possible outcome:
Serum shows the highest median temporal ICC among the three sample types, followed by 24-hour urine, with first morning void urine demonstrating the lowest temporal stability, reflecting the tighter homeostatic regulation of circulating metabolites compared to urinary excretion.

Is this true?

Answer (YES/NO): YES